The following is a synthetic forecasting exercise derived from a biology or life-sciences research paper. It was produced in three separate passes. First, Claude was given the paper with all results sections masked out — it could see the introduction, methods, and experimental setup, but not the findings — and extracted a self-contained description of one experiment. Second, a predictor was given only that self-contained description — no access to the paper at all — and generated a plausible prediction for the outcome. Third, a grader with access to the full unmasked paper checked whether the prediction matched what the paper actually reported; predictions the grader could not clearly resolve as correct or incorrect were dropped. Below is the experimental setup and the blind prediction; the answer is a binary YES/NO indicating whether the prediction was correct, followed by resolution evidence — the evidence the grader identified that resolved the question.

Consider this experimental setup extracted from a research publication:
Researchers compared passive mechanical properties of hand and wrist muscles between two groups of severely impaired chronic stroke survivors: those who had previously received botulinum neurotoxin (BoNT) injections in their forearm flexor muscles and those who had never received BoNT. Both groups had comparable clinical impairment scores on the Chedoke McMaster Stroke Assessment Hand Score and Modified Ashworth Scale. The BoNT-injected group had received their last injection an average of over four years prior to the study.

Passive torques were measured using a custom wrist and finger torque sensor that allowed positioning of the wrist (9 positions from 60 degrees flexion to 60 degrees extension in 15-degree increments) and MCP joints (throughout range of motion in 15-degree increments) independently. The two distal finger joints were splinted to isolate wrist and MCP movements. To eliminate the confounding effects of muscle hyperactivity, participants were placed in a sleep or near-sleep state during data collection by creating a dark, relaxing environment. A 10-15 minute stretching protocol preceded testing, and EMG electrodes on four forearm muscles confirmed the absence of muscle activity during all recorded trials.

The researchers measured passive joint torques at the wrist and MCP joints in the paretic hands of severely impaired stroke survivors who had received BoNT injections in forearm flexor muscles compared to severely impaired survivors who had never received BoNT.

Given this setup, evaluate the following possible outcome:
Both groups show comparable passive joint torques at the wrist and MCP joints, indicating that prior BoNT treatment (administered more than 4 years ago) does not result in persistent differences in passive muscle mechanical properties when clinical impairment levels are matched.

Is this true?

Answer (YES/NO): NO